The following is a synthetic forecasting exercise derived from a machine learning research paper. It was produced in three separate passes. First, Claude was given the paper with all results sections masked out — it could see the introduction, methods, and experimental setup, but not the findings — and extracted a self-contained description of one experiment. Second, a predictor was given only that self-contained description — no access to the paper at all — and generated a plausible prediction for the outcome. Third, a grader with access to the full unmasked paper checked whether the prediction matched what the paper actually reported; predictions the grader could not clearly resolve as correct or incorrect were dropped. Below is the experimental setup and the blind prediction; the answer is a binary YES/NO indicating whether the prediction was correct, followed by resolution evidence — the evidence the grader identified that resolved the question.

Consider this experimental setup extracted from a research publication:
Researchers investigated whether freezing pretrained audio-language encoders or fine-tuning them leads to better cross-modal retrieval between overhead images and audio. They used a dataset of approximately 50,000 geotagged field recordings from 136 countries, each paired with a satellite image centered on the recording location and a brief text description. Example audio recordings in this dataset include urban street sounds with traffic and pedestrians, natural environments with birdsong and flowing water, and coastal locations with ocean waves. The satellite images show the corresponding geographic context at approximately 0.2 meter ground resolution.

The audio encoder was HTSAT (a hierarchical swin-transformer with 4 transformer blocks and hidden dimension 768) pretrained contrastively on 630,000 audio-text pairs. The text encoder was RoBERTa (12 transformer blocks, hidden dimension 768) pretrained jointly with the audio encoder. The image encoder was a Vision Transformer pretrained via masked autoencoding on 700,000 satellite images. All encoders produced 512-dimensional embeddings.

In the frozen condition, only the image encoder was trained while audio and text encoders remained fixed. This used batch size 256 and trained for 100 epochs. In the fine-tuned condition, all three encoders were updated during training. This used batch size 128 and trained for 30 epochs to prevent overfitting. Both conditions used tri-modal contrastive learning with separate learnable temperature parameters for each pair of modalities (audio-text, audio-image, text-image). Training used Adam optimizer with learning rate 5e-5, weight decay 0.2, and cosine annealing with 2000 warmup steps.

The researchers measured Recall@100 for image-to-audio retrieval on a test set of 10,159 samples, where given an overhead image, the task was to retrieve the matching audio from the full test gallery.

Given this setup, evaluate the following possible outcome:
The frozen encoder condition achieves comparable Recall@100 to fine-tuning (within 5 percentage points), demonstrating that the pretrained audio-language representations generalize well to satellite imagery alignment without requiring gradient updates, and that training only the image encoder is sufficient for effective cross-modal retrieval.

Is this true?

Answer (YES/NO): NO